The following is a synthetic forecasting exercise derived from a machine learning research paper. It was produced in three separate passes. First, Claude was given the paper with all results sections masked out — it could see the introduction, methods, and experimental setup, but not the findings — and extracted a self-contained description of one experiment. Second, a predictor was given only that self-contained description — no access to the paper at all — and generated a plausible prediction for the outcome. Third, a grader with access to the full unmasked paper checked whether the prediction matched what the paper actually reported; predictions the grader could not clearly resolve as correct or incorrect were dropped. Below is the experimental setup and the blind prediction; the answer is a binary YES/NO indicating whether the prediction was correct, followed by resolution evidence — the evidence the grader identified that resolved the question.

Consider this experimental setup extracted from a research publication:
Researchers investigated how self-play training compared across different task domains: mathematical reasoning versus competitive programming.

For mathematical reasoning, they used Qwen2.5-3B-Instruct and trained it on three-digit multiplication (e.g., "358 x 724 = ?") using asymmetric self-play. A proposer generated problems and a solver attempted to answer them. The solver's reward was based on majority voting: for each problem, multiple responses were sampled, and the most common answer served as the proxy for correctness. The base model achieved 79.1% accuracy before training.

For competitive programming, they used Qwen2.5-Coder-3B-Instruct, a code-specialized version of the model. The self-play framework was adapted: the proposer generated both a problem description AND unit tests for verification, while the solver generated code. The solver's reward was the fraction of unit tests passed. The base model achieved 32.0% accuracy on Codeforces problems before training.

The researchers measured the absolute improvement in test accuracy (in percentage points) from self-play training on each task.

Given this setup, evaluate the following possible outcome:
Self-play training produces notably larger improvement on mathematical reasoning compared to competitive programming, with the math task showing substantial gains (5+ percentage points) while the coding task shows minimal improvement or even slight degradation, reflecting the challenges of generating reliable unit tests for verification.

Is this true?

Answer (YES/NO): NO